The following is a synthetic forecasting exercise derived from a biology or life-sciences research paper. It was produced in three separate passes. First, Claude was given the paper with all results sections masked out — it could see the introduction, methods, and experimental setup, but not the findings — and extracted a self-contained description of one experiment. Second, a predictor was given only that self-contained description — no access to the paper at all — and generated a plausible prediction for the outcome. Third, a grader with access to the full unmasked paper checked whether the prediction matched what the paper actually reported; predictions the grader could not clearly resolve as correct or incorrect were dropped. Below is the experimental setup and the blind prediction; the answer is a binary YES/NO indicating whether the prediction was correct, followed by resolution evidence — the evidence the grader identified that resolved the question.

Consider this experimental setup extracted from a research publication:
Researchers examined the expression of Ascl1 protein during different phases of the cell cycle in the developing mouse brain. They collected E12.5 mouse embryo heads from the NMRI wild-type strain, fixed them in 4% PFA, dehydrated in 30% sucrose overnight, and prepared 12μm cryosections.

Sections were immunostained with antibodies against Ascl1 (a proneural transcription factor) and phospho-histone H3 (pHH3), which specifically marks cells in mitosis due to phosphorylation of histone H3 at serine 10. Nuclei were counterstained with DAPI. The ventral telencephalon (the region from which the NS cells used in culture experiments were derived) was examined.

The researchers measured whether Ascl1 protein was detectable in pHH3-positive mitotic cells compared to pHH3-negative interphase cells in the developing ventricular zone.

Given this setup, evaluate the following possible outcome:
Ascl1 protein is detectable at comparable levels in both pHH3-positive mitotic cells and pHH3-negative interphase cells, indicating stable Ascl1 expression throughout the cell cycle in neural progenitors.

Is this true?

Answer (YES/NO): NO